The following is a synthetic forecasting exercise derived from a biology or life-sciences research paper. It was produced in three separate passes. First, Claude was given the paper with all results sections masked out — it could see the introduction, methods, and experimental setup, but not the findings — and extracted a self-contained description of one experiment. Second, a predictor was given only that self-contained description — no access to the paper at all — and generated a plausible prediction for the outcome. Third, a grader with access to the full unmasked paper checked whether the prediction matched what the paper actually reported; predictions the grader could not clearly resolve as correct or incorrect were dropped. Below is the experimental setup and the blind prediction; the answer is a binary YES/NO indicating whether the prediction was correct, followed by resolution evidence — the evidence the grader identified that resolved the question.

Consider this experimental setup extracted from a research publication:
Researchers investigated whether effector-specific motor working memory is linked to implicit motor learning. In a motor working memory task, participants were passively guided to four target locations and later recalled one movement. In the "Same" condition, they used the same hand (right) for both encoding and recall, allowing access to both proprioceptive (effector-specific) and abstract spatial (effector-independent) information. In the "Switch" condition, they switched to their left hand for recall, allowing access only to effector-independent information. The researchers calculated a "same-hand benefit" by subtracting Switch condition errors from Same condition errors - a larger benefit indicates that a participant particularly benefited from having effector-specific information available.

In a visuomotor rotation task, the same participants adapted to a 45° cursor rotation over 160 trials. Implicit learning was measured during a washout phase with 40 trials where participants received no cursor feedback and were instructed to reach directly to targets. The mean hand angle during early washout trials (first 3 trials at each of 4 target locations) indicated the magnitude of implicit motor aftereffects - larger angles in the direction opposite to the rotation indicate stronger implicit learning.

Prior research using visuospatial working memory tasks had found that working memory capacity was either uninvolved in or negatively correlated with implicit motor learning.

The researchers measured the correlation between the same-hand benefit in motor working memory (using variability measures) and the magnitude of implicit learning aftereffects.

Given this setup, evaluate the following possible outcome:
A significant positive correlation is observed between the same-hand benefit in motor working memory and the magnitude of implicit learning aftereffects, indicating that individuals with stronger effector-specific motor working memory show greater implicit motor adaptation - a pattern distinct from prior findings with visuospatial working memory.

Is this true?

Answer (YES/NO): YES